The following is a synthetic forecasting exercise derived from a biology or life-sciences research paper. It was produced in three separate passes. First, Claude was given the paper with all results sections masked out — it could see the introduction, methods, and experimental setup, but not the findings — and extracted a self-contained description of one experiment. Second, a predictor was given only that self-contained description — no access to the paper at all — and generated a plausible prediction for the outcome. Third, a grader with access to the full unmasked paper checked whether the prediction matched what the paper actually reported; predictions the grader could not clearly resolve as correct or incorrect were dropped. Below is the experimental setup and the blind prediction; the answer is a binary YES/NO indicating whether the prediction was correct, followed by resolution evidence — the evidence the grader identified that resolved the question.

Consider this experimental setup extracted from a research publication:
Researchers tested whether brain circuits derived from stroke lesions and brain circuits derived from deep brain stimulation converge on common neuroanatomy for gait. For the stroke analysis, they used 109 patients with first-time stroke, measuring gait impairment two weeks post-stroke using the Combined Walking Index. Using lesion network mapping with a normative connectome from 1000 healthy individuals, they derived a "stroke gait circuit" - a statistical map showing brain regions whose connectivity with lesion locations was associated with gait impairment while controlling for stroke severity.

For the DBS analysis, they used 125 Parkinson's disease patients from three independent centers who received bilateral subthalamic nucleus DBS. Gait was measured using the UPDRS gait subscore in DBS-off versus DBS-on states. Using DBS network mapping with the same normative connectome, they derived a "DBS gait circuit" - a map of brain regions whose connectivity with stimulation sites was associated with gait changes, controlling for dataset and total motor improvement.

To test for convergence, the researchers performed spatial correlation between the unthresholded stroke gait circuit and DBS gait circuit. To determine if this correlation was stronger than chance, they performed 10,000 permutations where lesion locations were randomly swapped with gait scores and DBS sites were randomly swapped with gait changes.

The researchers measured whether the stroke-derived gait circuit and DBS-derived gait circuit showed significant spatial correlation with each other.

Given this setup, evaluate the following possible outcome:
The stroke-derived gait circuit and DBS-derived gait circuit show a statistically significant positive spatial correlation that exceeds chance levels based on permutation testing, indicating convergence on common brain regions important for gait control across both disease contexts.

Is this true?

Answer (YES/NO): YES